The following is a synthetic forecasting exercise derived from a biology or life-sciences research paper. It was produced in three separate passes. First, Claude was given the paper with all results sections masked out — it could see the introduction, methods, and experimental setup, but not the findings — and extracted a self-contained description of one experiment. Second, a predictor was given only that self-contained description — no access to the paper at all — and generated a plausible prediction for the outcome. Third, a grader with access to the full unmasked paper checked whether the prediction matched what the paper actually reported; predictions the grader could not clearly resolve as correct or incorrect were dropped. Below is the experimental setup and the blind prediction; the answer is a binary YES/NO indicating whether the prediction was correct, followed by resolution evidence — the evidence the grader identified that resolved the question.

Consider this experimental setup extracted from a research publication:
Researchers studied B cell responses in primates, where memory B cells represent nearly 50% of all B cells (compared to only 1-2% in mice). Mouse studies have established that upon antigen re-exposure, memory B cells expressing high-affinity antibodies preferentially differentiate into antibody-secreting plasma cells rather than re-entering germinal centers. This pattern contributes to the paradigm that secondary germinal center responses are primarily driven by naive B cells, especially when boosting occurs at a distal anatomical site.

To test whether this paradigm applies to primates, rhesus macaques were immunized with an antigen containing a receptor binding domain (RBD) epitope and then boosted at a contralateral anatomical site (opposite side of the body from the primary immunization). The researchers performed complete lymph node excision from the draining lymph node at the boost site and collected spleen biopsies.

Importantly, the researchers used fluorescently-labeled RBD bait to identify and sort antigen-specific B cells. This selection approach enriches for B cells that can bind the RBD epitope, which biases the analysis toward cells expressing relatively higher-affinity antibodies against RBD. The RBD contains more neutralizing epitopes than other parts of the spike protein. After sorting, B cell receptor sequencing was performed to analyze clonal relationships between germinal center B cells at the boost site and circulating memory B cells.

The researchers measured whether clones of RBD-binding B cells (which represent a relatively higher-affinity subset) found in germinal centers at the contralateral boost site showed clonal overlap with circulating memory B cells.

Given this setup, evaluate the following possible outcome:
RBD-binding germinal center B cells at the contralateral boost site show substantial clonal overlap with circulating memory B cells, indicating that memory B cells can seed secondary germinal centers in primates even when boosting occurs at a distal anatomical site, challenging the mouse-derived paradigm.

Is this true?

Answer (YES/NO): YES